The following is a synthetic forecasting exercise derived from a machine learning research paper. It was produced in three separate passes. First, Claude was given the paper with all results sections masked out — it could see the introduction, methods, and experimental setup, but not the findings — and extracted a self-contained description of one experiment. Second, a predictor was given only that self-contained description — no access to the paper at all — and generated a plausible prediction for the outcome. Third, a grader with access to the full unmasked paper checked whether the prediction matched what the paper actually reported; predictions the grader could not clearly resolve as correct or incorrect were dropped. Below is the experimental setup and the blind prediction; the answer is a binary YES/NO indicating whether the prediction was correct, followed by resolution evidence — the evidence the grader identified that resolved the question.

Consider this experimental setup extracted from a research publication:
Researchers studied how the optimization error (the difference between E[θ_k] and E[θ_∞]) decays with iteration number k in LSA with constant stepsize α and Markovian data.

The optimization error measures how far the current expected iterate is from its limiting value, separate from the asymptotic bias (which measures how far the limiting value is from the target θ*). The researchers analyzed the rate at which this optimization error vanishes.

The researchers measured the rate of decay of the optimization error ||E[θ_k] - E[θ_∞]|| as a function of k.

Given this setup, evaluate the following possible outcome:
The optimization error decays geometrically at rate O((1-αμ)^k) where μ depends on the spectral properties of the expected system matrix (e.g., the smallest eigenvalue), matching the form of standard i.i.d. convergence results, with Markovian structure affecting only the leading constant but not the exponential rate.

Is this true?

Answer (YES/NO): YES